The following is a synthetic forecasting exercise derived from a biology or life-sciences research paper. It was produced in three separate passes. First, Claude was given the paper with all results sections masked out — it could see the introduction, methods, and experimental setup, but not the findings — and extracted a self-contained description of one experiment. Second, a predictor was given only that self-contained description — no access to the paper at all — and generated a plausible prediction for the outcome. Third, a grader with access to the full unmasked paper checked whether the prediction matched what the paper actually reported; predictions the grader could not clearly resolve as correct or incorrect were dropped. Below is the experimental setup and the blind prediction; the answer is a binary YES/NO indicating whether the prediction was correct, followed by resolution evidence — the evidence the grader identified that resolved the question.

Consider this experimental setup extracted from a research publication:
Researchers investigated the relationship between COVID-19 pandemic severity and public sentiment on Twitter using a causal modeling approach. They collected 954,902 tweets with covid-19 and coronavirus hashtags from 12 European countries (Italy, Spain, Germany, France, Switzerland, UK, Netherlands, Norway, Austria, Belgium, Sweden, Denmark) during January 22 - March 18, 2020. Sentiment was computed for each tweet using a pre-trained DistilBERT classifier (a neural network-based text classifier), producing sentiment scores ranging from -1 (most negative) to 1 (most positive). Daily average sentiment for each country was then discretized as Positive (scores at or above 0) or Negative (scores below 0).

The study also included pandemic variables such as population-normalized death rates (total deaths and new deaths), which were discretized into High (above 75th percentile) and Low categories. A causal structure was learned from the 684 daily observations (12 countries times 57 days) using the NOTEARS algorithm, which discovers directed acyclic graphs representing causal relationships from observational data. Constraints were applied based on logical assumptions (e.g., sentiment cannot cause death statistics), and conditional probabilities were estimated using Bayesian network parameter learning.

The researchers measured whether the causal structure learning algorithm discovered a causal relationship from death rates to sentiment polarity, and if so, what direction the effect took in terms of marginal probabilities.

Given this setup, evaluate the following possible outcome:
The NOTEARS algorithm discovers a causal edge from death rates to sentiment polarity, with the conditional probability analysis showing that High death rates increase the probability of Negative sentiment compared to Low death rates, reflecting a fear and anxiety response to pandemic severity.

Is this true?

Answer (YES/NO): YES